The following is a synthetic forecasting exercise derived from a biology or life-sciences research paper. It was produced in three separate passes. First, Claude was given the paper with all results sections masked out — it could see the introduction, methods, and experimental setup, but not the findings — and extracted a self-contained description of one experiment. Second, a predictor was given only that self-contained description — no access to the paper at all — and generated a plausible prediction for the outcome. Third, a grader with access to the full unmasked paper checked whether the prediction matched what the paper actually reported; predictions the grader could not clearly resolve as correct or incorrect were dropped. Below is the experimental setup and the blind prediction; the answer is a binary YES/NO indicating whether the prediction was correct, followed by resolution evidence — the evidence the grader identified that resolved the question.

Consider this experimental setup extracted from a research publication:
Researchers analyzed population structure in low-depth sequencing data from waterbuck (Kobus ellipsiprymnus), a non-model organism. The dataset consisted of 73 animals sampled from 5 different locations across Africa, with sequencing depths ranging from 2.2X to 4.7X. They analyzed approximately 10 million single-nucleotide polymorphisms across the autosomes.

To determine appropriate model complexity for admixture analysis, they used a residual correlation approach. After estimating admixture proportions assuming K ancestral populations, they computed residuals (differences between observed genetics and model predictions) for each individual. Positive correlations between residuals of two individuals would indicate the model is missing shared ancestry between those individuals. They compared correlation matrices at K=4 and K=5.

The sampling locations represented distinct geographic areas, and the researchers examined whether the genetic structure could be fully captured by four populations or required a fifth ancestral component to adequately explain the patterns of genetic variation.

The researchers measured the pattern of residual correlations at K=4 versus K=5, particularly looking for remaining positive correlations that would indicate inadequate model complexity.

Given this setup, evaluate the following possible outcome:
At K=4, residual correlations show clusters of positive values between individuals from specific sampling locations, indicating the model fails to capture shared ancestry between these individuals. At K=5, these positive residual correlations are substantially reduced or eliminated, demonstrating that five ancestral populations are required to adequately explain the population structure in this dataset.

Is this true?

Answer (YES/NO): YES